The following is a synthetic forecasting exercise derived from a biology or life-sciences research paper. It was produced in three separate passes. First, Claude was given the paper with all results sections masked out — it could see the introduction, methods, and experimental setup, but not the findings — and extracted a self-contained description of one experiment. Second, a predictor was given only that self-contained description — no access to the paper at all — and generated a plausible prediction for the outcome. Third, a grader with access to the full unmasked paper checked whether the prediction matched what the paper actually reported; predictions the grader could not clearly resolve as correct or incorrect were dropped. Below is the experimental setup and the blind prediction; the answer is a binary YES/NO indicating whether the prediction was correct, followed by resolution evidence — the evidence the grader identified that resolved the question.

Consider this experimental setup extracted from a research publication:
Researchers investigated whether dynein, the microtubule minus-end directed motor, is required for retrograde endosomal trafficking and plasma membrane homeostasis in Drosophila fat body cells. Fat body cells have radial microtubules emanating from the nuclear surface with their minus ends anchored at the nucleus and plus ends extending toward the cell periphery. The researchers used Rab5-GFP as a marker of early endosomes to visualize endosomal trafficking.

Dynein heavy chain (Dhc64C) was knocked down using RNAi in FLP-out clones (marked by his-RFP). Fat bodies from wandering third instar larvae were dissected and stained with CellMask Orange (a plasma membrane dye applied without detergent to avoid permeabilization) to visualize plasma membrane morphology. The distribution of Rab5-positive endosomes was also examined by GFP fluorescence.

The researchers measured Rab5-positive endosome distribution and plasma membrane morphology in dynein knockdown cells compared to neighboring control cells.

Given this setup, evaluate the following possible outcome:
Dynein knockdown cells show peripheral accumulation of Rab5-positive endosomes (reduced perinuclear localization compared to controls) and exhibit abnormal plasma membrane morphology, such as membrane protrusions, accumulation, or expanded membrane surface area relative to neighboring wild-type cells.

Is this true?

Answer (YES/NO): YES